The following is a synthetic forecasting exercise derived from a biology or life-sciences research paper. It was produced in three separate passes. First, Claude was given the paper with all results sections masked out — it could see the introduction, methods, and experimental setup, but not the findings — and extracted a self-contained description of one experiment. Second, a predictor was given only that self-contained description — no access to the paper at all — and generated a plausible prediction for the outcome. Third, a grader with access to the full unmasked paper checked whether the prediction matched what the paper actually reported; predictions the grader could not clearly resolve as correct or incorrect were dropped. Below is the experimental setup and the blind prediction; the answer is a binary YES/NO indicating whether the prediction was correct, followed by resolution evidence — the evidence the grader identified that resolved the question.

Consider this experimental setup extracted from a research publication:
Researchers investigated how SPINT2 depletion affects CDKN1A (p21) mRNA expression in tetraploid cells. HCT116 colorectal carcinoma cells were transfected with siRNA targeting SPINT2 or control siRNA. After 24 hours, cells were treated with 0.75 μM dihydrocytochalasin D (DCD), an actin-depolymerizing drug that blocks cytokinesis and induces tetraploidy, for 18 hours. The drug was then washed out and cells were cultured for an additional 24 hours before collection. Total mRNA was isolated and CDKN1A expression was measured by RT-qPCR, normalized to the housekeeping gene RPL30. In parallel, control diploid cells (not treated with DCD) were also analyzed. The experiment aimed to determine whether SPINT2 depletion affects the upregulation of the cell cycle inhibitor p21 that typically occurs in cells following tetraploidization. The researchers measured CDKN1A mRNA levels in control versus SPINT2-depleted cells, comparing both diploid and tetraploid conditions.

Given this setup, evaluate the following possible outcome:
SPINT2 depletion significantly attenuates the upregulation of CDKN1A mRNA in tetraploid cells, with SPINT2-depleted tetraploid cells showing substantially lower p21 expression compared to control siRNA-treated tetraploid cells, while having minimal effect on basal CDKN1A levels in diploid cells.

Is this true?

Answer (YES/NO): NO